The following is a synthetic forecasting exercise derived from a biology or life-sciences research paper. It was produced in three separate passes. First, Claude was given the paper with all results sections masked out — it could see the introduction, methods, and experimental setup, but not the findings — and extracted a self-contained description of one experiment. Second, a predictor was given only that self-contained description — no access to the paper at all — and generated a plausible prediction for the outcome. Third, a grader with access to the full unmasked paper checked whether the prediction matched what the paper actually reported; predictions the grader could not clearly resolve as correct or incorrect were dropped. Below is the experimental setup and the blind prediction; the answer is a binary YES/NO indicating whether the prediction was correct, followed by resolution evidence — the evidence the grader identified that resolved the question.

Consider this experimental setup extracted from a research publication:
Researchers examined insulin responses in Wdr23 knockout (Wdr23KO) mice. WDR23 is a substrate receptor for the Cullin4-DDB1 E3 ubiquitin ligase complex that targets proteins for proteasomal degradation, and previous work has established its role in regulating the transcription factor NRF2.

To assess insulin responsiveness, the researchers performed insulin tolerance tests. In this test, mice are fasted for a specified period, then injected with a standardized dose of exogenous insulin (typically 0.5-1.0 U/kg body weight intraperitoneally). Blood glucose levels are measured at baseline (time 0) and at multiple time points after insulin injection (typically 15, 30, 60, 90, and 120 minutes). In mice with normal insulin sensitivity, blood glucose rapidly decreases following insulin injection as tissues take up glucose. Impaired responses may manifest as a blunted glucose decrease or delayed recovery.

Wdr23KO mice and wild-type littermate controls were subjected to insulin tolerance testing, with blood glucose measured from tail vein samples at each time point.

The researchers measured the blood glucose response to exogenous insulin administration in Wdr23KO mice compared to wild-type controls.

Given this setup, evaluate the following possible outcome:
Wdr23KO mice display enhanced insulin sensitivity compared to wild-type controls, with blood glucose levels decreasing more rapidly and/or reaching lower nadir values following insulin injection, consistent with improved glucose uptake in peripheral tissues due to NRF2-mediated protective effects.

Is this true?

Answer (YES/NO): NO